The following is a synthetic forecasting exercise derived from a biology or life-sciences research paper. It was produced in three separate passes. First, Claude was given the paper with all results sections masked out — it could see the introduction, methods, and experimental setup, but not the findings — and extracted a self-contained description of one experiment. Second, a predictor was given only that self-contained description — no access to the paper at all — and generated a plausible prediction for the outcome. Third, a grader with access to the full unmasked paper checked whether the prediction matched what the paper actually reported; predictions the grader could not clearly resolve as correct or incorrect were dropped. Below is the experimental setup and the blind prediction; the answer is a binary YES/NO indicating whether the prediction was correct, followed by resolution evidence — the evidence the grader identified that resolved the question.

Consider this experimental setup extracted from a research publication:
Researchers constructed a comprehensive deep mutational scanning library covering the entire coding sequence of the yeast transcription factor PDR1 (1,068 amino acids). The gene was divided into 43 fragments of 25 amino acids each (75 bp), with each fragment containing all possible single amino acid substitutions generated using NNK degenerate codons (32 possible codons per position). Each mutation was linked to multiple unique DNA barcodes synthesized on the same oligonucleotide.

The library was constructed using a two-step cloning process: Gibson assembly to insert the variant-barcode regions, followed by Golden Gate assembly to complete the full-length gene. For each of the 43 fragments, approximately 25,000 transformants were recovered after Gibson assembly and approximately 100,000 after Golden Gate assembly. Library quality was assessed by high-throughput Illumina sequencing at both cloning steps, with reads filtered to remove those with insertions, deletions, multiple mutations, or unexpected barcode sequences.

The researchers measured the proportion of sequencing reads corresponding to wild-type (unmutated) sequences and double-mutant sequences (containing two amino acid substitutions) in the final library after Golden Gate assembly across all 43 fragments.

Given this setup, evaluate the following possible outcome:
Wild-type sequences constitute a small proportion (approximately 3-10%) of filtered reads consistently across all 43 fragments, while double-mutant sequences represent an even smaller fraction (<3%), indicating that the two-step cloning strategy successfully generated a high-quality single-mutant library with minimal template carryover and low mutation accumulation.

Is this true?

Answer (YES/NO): NO